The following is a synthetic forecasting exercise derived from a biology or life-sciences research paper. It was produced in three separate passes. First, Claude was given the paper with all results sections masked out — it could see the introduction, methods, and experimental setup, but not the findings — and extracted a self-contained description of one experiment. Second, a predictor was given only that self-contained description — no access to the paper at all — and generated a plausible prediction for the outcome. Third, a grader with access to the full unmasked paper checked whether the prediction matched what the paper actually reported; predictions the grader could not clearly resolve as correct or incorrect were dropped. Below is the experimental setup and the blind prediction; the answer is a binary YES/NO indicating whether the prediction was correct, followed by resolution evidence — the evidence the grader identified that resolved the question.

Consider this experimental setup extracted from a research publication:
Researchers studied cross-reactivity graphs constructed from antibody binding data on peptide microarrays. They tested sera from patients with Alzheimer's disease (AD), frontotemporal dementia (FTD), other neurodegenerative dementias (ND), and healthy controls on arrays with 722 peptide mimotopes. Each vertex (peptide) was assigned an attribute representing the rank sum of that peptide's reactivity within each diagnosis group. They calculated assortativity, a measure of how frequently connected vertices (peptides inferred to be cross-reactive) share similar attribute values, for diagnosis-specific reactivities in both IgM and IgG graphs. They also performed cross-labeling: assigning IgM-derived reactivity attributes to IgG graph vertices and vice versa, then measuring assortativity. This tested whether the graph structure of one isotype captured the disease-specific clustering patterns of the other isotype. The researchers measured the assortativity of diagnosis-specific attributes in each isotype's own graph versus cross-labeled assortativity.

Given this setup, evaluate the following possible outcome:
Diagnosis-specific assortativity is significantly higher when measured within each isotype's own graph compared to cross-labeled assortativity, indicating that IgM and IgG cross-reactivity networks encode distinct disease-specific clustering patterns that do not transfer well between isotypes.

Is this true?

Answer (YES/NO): YES